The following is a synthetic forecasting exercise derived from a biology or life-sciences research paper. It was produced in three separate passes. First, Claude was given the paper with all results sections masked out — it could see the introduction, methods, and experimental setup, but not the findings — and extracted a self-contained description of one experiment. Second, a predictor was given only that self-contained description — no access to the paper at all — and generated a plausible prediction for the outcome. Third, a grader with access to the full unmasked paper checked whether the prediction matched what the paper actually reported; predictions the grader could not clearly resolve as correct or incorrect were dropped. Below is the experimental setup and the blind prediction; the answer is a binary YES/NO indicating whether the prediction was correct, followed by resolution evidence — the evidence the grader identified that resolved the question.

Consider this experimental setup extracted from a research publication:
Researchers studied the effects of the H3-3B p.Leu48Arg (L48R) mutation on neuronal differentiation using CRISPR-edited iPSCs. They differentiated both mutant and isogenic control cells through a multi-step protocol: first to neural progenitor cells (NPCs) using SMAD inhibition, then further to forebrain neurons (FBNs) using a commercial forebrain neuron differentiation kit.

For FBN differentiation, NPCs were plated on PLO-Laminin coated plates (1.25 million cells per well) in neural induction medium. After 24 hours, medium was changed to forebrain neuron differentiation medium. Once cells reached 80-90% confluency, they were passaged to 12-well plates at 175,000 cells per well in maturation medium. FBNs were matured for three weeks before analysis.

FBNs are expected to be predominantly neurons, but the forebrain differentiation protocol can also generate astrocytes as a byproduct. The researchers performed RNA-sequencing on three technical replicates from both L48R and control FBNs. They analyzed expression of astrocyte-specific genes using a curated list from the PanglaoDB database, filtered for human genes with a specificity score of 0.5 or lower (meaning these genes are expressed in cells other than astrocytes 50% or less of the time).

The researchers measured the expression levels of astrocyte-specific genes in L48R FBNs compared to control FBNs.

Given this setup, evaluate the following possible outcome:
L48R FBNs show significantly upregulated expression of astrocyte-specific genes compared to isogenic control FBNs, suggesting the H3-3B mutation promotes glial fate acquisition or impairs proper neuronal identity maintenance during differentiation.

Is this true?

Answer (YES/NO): YES